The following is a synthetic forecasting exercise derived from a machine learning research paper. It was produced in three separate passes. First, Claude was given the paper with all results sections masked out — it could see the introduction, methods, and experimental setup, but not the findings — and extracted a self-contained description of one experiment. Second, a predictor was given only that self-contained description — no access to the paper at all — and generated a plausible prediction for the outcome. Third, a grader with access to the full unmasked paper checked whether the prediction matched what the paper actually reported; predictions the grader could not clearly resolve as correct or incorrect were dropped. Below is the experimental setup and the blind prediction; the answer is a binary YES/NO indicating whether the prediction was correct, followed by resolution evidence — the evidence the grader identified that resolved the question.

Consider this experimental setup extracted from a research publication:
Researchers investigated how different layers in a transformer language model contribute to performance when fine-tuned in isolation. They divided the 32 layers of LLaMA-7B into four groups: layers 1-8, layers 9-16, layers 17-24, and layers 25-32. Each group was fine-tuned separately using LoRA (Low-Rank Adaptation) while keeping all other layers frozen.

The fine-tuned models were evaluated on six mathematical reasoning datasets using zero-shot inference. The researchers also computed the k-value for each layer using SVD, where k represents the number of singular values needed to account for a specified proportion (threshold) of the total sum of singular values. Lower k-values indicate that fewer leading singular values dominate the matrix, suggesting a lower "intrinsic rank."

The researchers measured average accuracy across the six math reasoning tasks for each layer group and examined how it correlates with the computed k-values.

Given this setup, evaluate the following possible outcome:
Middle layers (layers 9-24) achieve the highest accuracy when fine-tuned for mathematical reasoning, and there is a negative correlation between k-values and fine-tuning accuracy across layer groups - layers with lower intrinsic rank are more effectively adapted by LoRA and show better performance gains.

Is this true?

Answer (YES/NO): NO